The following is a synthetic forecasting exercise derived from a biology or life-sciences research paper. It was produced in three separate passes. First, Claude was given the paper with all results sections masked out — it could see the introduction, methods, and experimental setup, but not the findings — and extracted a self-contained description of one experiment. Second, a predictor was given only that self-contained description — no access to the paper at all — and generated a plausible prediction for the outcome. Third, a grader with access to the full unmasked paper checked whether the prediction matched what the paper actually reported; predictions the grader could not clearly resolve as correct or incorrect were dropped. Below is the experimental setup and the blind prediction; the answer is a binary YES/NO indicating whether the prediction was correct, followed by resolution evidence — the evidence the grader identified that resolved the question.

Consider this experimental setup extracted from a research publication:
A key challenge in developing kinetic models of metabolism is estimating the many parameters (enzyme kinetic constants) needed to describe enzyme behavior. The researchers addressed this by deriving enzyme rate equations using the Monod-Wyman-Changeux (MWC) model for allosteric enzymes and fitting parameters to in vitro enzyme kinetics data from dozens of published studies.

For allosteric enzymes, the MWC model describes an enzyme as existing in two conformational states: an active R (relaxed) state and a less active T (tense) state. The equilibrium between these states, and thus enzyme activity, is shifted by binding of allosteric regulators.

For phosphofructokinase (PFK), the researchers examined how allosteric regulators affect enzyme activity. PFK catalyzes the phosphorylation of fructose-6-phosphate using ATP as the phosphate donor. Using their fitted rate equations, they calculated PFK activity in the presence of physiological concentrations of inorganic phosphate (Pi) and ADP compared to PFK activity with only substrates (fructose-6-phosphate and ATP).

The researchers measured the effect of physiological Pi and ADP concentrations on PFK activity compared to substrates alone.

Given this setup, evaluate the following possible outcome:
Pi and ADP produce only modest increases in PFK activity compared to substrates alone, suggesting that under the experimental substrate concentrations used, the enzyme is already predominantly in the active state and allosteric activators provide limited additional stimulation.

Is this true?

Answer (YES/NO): NO